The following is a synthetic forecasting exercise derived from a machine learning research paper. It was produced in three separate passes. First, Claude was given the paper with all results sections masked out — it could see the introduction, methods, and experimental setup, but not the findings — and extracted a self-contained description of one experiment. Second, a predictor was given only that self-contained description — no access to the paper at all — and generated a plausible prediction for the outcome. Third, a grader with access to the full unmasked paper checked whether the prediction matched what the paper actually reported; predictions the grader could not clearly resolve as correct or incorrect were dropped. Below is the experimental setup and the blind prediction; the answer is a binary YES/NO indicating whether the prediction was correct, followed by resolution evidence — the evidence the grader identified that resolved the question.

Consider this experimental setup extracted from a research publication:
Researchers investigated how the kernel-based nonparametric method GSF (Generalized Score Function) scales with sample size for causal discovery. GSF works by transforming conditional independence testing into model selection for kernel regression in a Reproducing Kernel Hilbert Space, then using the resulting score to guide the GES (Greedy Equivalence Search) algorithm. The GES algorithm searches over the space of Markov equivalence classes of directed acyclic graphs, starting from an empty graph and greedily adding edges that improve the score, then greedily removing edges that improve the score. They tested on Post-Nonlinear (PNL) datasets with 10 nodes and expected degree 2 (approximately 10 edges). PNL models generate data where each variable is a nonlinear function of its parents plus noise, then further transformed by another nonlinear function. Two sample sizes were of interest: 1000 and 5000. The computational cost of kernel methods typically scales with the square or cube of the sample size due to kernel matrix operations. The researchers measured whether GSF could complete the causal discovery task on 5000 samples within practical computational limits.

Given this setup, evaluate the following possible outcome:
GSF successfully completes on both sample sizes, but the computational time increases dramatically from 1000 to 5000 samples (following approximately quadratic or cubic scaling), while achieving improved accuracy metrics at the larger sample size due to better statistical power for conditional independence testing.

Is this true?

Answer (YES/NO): NO